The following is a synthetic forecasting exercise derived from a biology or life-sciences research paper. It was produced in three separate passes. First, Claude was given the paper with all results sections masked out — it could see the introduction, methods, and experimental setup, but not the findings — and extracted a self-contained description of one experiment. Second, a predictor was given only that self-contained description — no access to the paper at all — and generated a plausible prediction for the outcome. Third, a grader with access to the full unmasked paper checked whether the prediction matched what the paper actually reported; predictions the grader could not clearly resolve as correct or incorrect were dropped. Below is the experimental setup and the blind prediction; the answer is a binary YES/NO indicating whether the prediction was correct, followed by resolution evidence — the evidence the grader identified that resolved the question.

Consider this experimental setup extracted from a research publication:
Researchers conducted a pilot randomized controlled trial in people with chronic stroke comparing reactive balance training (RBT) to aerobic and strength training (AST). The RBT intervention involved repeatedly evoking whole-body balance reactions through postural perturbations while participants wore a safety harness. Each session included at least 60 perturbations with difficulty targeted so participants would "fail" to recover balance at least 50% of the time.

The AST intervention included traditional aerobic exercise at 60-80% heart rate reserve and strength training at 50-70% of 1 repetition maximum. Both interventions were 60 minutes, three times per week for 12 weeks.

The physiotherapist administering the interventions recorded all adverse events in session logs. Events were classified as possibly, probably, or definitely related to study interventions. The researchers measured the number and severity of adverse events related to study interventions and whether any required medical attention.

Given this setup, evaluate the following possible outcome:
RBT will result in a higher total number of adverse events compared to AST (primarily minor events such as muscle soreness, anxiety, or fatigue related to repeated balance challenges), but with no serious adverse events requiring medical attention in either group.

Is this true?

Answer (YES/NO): NO